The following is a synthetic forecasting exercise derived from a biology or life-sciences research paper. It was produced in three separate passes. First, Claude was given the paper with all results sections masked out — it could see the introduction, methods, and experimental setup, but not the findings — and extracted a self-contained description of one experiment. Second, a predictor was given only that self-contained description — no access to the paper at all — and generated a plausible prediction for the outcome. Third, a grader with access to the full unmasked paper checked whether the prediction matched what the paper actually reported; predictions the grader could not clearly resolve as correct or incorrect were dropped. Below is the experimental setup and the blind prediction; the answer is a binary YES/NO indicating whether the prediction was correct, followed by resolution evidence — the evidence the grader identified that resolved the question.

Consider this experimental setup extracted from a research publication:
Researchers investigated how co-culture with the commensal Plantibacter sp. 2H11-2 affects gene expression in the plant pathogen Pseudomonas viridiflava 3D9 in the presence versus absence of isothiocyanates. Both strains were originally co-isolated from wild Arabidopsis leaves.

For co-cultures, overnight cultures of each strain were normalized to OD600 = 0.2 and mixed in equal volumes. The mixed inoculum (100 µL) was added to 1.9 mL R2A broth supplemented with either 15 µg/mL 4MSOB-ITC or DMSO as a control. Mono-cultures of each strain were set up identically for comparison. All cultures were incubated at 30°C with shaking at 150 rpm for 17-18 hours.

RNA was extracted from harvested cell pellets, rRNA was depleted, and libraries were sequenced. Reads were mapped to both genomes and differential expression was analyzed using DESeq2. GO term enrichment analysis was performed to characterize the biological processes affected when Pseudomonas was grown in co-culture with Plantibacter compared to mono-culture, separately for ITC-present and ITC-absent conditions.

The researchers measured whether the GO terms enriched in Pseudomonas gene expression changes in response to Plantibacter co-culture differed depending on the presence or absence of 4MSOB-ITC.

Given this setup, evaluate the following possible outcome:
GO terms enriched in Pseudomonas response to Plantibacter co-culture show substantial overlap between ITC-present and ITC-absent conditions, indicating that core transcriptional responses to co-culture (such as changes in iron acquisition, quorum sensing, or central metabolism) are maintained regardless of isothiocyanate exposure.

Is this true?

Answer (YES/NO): YES